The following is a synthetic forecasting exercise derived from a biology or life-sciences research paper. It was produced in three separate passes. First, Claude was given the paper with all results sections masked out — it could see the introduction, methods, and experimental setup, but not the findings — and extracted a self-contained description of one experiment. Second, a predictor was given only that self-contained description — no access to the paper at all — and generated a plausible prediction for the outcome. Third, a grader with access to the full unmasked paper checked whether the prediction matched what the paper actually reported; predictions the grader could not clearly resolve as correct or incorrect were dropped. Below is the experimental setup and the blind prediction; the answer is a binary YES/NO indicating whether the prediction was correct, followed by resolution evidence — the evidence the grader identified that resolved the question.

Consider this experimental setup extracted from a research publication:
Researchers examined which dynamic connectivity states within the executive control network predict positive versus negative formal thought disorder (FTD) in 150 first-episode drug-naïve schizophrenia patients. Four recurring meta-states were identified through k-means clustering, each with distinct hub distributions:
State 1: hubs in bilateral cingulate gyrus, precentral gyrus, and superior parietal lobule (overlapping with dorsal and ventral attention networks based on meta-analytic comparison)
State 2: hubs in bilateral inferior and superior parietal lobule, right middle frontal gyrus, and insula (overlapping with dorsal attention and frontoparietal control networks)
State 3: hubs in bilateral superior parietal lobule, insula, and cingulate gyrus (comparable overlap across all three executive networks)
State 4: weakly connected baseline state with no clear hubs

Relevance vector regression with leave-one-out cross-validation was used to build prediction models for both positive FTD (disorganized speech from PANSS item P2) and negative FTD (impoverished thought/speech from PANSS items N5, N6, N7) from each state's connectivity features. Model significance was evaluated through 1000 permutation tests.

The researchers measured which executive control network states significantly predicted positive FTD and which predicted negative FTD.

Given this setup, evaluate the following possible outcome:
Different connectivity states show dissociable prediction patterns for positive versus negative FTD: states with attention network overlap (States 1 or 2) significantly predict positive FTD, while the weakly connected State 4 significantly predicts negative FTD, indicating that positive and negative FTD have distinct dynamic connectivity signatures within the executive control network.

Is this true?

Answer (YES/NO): NO